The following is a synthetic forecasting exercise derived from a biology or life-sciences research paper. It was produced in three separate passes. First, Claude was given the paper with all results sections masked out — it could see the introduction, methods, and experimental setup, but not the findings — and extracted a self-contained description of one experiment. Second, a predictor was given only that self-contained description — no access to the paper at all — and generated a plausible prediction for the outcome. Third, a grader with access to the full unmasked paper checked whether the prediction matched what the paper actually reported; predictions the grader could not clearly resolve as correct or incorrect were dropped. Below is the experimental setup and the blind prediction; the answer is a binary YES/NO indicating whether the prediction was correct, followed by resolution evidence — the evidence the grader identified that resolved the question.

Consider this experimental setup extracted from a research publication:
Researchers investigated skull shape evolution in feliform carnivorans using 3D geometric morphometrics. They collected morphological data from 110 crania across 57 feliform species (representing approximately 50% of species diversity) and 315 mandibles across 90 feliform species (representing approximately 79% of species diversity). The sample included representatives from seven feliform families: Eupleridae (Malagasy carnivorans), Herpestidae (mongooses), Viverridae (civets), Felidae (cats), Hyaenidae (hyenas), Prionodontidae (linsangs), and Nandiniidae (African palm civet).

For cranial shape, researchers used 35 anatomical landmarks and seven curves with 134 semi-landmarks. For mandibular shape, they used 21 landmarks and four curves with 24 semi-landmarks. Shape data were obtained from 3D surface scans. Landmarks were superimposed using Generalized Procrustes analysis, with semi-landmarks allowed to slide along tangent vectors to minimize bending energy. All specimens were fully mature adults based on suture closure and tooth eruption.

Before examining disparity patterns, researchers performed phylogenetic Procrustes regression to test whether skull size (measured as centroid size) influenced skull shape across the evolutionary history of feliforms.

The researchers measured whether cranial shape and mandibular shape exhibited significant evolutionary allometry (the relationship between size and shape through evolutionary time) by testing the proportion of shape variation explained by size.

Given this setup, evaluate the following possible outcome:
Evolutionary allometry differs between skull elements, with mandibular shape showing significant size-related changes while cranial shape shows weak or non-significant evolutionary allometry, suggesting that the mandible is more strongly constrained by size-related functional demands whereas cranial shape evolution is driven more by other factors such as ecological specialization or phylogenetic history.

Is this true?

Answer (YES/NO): NO